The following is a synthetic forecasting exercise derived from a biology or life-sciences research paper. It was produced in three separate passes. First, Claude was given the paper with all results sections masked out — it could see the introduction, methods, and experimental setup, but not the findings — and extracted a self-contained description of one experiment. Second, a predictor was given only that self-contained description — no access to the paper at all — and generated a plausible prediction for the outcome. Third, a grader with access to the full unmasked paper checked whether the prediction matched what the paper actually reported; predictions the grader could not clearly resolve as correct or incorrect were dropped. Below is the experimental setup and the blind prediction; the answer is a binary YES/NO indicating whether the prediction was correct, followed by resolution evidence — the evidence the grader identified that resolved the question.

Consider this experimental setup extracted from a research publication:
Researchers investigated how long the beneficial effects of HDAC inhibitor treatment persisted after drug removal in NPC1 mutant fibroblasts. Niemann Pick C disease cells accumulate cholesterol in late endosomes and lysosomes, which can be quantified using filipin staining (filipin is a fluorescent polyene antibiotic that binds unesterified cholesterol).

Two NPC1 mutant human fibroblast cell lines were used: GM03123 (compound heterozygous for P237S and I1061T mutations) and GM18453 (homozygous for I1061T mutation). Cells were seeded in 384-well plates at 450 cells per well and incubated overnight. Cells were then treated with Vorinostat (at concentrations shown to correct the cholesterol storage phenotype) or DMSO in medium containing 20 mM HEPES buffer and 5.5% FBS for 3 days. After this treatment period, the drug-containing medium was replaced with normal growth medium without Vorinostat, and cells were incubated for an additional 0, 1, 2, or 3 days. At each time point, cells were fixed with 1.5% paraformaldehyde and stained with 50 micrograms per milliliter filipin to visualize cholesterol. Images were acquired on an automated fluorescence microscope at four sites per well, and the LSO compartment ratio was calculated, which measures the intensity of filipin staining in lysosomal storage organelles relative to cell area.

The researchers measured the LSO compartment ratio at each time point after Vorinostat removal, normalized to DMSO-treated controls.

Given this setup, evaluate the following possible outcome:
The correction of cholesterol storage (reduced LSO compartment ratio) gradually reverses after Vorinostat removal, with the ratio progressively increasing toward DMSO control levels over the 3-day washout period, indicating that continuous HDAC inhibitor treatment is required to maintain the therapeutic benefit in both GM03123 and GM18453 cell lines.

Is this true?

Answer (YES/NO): NO